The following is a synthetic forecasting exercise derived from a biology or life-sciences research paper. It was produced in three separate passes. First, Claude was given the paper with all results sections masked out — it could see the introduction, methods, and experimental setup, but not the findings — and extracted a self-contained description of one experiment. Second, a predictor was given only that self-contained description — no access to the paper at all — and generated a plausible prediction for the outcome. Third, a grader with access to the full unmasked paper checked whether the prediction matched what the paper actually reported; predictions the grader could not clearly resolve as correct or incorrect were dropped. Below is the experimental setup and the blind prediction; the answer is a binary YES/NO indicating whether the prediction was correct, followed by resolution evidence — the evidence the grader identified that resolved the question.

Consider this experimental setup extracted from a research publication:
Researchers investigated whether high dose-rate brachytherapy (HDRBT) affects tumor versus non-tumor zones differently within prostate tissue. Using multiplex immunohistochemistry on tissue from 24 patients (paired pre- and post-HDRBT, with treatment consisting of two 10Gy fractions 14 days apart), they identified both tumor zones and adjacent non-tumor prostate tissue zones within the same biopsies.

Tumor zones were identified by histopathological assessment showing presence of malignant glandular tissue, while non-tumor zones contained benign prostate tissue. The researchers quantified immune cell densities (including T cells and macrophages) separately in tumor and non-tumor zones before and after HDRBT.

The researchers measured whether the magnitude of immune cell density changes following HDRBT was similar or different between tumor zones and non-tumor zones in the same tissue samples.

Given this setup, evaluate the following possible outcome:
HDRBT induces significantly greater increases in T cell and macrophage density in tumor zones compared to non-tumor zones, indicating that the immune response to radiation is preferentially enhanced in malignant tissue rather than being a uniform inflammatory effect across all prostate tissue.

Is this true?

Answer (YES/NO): NO